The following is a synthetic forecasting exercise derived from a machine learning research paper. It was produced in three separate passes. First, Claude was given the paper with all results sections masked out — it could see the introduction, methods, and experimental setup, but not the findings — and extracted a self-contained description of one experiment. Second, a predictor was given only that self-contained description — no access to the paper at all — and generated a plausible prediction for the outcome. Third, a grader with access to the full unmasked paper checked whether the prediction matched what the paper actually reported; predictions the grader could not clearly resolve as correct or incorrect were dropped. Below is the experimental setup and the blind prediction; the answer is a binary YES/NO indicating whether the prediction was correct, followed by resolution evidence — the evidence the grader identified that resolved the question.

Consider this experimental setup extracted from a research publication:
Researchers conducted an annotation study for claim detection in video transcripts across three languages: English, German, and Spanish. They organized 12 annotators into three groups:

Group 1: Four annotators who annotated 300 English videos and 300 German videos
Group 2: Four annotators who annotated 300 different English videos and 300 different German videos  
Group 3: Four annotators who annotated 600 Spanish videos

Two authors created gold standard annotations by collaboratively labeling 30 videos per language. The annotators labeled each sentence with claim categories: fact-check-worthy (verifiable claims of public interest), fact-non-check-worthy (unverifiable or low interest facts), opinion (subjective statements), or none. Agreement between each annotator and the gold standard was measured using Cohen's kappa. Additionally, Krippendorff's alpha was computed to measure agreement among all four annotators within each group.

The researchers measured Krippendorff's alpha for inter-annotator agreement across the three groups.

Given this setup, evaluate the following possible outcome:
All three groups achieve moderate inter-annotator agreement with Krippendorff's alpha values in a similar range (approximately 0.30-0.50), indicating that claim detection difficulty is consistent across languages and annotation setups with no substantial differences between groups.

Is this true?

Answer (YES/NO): NO